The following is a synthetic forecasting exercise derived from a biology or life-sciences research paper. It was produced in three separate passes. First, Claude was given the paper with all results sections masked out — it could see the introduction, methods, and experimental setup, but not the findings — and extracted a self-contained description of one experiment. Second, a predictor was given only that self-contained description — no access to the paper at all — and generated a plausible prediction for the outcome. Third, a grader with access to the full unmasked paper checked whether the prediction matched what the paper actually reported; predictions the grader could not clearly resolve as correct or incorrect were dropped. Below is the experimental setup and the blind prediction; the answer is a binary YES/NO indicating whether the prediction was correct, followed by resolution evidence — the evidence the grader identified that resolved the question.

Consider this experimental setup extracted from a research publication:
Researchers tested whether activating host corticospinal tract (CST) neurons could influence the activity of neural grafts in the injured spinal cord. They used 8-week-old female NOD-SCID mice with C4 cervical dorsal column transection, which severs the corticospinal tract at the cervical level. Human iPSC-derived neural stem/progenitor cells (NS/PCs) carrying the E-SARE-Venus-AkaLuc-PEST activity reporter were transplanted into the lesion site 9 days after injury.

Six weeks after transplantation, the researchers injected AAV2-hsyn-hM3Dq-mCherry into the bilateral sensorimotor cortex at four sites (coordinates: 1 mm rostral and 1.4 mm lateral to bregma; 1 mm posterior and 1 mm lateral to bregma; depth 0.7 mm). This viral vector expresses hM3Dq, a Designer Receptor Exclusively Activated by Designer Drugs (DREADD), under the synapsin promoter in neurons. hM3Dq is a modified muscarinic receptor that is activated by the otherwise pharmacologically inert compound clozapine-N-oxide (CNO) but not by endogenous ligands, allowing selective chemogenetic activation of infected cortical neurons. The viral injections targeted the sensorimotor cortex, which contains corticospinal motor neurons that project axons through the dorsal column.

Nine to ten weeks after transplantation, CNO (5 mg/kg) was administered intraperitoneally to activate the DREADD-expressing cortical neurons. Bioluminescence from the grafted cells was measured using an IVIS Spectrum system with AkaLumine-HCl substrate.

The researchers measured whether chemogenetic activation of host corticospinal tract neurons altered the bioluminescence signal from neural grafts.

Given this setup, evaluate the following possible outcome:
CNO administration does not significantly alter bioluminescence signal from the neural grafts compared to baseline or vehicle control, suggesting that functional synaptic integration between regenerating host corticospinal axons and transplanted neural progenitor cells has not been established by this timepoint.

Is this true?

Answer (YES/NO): NO